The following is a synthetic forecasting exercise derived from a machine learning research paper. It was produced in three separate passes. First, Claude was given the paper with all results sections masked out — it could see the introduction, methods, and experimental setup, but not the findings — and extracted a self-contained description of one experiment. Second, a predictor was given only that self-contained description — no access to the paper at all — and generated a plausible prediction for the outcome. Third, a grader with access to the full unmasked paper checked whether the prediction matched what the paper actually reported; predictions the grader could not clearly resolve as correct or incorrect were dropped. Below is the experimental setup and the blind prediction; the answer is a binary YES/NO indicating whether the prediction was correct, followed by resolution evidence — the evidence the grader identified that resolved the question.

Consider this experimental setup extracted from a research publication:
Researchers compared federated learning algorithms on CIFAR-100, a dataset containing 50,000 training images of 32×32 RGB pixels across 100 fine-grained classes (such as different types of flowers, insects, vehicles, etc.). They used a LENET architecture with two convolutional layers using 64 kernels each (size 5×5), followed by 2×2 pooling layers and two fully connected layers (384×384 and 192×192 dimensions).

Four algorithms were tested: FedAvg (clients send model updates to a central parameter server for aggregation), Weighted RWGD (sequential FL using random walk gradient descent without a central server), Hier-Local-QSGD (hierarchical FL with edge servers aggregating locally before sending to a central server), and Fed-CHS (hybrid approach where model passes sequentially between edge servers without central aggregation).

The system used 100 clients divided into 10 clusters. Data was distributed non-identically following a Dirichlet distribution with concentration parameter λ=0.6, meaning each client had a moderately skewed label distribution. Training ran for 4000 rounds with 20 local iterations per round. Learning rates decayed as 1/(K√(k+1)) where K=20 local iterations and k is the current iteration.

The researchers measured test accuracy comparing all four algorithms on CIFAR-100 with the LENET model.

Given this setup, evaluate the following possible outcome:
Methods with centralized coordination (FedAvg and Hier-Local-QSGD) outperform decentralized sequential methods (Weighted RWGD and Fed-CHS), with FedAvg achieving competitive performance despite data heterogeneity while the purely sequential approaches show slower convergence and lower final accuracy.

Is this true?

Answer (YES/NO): NO